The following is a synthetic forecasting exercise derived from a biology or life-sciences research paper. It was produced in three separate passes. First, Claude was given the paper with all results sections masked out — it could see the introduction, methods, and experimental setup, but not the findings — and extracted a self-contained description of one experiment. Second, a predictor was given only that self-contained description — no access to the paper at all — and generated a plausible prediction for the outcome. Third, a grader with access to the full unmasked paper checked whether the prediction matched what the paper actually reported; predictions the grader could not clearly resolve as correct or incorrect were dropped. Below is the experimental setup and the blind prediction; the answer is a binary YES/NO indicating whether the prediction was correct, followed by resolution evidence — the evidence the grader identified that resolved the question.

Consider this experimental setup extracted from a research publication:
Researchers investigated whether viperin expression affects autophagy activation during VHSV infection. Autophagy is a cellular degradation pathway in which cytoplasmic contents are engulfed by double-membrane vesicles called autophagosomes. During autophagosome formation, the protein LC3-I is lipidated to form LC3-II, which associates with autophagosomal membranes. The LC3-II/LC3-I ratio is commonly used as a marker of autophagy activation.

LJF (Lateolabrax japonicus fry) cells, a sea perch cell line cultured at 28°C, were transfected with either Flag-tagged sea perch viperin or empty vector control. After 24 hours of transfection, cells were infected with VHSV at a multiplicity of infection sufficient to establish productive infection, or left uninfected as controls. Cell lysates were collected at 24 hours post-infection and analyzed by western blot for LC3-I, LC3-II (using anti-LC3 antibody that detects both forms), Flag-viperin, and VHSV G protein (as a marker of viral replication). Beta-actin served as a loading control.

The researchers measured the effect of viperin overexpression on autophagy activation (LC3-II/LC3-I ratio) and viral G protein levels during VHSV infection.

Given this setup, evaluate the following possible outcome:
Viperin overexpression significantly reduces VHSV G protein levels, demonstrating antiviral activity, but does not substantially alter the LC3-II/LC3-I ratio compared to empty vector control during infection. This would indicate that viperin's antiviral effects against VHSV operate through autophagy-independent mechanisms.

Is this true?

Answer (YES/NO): NO